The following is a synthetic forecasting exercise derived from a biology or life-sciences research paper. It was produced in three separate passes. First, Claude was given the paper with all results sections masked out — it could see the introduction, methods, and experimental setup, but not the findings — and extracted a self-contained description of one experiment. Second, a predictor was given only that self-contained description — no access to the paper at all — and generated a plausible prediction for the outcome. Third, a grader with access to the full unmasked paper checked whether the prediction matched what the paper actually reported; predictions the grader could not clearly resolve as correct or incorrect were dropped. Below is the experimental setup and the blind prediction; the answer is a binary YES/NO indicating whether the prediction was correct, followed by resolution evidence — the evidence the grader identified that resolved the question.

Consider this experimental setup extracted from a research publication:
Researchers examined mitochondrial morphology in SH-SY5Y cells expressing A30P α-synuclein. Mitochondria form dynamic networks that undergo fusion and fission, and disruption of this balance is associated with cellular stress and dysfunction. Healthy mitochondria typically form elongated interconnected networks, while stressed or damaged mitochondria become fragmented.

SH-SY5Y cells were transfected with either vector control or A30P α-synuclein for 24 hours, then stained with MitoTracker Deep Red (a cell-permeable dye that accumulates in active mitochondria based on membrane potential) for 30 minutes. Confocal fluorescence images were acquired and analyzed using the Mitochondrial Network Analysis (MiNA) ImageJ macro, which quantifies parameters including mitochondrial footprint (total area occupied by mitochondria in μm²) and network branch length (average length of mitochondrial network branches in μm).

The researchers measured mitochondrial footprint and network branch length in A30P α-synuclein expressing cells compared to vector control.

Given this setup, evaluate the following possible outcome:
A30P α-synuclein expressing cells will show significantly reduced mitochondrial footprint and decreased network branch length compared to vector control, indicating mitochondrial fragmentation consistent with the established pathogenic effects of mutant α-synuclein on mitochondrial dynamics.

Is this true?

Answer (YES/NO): YES